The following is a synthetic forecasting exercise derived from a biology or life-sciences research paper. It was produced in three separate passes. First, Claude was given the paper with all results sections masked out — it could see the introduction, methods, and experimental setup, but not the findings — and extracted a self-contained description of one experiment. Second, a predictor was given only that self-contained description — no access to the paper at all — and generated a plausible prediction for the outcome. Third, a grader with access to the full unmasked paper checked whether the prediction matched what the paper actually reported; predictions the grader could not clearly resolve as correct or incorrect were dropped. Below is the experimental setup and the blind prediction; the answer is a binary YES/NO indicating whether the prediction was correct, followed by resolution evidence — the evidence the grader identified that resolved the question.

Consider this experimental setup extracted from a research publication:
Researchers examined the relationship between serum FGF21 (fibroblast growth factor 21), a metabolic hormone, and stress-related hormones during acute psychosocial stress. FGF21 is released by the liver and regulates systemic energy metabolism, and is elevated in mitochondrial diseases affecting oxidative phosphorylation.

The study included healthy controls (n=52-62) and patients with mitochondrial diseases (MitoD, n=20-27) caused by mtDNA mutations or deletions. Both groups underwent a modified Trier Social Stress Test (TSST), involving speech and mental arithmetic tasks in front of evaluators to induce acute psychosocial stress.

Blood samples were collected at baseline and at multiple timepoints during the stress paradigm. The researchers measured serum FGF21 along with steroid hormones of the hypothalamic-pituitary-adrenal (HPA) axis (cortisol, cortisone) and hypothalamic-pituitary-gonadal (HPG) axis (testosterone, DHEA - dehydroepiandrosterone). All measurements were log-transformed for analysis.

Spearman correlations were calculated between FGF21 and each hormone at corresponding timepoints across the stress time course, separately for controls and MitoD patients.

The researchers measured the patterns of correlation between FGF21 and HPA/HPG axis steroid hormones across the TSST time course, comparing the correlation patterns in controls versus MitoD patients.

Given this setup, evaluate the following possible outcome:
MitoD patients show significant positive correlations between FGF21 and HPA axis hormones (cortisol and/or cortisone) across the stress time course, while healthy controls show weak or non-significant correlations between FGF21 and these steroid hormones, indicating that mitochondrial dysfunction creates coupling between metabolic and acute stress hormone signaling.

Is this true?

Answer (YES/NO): YES